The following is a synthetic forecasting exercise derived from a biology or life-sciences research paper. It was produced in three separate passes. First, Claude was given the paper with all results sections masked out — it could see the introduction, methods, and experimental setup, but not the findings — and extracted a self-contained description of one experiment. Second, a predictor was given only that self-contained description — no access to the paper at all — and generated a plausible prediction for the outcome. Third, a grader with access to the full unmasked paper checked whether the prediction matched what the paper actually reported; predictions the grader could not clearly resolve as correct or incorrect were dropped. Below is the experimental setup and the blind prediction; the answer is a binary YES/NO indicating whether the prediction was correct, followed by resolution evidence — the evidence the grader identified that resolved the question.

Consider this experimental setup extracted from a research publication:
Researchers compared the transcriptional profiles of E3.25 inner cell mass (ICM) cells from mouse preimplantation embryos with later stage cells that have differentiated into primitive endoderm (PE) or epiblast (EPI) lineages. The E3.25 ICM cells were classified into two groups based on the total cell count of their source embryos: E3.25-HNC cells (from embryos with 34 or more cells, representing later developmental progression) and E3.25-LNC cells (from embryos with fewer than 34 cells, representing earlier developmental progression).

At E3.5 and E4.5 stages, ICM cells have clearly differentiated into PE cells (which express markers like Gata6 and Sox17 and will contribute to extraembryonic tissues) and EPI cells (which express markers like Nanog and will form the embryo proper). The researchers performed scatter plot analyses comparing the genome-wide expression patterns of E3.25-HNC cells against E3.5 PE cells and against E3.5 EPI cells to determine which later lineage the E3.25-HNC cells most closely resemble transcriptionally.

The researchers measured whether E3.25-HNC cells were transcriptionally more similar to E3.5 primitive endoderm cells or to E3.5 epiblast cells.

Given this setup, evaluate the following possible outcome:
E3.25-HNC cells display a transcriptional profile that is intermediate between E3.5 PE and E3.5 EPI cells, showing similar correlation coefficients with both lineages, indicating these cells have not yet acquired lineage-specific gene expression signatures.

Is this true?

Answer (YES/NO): YES